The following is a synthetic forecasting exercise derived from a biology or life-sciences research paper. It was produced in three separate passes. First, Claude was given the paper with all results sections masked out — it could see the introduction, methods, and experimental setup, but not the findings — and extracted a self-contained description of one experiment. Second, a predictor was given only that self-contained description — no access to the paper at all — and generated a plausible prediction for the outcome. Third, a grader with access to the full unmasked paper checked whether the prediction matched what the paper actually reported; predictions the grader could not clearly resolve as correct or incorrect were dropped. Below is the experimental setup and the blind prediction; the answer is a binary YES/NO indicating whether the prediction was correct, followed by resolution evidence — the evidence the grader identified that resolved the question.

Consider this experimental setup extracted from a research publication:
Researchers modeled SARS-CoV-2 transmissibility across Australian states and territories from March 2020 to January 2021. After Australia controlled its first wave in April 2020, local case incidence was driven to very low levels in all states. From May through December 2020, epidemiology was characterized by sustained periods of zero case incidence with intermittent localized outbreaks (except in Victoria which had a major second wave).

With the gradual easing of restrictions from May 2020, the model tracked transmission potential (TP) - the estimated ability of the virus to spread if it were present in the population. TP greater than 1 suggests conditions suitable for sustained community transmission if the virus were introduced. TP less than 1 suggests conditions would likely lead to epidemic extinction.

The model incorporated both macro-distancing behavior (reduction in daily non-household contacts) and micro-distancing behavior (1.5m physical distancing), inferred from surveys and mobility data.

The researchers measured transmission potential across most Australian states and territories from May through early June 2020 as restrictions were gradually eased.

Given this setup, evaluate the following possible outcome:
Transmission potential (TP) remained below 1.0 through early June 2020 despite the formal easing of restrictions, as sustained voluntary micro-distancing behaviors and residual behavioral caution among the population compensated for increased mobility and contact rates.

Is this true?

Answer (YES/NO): NO